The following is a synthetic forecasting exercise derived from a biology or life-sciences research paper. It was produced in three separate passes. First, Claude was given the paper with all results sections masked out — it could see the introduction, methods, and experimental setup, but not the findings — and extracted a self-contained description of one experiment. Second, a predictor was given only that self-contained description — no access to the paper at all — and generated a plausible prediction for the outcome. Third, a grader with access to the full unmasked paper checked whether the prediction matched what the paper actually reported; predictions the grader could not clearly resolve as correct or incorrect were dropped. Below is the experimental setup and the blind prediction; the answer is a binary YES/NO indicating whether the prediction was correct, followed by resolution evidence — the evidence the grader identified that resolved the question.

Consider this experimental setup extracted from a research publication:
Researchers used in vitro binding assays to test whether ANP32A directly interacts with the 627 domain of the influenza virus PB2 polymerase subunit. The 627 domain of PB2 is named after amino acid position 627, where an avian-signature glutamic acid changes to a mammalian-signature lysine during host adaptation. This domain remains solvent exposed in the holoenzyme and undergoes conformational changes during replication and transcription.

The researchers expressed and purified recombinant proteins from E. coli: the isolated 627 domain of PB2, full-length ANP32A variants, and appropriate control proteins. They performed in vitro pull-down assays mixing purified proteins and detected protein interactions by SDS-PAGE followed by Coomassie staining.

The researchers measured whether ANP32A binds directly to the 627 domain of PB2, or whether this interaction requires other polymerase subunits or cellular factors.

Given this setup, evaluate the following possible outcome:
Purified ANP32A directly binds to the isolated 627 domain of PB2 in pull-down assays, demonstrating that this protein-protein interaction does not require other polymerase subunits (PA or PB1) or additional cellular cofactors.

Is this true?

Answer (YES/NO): YES